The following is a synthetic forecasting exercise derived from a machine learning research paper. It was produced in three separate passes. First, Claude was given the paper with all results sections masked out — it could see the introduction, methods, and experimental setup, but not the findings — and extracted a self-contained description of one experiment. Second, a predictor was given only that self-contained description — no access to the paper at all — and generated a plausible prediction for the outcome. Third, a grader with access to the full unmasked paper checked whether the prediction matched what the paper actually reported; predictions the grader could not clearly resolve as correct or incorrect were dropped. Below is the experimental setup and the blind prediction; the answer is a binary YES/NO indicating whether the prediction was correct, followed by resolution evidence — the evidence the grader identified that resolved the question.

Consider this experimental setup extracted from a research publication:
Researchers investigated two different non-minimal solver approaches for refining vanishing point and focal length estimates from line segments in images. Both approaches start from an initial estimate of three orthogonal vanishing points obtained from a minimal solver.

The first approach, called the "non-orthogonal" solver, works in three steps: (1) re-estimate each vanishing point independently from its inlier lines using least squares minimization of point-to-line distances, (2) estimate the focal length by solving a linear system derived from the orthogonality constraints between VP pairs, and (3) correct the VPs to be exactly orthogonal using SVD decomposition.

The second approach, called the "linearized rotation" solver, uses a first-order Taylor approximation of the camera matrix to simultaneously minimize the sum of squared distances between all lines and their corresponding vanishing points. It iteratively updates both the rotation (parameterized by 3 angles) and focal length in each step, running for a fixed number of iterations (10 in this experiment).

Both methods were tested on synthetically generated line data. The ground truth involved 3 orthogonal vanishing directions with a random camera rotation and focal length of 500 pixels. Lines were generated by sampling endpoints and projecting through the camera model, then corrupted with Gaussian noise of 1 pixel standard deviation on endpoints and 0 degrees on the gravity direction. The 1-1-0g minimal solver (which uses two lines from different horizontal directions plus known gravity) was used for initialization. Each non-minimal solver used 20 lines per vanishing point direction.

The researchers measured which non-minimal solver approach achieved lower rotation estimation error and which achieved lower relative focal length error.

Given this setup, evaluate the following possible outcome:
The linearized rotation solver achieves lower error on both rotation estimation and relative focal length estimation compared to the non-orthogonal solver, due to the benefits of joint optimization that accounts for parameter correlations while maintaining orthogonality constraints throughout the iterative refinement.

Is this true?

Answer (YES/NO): NO